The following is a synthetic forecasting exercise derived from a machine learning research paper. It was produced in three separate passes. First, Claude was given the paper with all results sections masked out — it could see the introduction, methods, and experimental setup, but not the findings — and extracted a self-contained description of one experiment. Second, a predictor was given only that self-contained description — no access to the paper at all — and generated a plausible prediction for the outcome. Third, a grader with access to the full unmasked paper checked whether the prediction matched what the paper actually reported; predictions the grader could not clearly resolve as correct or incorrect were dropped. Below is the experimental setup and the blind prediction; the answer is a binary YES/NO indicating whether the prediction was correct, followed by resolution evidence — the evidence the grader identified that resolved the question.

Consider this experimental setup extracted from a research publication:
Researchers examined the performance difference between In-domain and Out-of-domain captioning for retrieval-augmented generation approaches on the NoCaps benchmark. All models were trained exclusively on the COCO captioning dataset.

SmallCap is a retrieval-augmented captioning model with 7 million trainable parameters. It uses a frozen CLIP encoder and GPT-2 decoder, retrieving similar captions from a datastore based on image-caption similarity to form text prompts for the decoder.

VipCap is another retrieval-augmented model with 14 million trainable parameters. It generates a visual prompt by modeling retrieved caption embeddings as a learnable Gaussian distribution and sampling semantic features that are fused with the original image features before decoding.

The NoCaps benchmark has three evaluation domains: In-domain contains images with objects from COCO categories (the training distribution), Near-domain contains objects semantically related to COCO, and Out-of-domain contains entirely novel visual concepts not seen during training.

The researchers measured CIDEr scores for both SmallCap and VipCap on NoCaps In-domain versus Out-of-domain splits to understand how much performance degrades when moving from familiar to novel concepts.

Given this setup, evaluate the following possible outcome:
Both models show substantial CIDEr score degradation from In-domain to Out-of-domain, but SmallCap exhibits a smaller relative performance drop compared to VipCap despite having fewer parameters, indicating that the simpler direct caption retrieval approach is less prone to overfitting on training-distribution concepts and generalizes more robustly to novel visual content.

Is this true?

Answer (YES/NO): YES